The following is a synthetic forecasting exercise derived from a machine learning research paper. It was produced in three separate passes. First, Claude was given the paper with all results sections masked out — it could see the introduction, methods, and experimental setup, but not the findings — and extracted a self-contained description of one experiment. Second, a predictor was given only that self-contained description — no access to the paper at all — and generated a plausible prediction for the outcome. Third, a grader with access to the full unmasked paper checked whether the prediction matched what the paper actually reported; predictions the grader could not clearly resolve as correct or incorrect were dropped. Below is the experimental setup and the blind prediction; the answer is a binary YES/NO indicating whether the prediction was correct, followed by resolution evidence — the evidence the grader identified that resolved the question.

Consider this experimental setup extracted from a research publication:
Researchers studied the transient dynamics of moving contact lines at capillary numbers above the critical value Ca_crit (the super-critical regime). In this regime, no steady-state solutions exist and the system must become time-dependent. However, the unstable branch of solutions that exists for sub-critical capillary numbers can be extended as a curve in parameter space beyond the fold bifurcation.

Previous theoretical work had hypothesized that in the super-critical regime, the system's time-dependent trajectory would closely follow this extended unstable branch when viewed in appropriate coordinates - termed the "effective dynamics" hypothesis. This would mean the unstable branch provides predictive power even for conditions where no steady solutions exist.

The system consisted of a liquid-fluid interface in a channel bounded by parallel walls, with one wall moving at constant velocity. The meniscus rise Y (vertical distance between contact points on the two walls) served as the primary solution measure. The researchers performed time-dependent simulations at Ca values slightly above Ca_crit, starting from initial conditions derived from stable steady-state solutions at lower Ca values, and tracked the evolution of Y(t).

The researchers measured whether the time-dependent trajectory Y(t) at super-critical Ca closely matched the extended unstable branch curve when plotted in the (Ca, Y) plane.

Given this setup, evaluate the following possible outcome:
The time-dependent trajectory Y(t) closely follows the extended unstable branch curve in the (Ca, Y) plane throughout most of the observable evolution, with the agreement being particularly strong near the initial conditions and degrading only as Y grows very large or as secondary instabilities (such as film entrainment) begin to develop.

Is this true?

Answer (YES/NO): NO